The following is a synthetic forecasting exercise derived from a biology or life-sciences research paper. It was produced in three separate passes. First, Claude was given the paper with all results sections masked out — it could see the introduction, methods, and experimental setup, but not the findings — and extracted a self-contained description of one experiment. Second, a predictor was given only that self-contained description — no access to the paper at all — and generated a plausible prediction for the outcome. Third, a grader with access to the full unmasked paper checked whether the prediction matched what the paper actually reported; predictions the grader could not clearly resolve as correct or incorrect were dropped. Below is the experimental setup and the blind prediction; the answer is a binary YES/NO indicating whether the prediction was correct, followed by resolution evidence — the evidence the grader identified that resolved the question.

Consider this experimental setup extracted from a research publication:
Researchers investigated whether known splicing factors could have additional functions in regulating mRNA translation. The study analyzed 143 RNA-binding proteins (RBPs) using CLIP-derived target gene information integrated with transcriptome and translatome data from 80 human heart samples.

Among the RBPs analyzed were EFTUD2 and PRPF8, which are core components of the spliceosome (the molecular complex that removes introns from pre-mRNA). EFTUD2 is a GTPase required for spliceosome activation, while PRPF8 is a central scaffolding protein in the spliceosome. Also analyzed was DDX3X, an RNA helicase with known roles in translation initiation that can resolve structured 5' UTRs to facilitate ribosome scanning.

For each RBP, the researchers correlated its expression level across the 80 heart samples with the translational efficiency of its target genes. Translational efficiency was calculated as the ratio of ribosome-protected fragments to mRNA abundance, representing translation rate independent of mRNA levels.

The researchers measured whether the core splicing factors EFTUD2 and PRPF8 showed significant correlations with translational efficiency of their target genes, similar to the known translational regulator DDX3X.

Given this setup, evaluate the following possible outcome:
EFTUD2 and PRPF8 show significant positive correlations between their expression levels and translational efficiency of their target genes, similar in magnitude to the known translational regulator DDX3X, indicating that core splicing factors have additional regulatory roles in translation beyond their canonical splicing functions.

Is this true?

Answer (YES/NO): NO